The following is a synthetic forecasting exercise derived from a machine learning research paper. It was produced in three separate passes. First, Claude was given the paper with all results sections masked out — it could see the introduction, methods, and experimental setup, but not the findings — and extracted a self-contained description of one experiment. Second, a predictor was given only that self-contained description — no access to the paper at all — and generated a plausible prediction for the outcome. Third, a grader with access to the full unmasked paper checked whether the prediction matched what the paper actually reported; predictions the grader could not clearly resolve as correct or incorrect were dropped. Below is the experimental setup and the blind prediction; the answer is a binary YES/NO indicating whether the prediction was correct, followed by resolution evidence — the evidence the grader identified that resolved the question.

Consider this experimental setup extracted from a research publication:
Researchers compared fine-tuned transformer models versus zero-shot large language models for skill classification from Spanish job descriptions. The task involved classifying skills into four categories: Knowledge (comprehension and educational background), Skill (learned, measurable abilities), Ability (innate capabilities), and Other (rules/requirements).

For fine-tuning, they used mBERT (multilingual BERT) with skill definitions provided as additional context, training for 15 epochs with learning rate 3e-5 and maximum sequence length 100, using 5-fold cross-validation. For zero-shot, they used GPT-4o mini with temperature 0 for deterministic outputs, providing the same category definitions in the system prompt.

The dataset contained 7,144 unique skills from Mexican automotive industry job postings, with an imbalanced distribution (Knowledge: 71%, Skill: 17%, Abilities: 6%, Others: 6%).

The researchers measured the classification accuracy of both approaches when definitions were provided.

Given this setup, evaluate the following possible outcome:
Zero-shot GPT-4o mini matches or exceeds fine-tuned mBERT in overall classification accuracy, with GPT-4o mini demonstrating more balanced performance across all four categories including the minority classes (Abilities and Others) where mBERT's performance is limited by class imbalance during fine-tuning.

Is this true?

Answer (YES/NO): NO